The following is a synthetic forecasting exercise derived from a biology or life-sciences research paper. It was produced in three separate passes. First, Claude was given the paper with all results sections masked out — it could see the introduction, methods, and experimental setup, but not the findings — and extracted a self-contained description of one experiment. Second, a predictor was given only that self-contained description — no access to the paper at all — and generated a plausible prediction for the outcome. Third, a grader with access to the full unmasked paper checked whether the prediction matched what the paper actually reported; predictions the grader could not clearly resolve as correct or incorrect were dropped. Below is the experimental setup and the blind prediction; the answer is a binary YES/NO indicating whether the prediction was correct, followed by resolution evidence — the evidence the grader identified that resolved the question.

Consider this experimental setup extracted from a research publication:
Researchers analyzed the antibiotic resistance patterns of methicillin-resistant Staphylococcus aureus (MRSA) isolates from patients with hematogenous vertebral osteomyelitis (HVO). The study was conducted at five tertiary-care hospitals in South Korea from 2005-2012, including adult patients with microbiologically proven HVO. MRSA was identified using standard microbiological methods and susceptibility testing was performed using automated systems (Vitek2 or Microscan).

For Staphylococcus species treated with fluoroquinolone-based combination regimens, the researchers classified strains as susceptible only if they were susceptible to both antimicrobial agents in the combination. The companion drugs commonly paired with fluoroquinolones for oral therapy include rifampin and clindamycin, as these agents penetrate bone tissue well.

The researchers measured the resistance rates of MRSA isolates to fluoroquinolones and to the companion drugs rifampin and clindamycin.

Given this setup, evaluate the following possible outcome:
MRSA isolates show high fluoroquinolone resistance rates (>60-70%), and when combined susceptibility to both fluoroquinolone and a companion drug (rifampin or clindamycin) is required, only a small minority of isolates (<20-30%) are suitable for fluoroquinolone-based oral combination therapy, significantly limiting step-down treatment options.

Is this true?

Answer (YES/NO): NO